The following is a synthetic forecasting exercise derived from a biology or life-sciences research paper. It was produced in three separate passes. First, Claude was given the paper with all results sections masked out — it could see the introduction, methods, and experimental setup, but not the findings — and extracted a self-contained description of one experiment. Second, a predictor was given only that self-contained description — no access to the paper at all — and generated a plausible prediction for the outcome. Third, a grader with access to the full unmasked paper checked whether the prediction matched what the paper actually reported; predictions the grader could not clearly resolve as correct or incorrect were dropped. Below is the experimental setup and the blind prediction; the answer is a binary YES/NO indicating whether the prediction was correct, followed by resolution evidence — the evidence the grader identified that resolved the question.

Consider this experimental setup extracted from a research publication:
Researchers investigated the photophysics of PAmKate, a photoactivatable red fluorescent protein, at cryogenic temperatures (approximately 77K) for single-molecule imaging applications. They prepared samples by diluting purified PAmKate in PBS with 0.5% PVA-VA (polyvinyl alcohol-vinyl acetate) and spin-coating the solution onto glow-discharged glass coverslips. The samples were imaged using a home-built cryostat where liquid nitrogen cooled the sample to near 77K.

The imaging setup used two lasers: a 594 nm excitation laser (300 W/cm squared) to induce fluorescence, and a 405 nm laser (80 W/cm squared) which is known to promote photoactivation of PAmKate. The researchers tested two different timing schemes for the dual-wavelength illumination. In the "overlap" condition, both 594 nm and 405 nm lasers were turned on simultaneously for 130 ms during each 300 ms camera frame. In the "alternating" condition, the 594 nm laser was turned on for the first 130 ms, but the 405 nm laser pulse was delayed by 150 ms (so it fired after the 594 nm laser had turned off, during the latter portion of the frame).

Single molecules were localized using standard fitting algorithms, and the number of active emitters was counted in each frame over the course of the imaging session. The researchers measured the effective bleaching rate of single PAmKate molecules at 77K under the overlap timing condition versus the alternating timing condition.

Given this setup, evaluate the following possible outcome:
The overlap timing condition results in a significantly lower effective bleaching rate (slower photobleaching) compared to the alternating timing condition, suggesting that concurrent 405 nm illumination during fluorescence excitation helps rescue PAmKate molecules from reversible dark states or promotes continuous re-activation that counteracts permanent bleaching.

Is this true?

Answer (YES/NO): NO